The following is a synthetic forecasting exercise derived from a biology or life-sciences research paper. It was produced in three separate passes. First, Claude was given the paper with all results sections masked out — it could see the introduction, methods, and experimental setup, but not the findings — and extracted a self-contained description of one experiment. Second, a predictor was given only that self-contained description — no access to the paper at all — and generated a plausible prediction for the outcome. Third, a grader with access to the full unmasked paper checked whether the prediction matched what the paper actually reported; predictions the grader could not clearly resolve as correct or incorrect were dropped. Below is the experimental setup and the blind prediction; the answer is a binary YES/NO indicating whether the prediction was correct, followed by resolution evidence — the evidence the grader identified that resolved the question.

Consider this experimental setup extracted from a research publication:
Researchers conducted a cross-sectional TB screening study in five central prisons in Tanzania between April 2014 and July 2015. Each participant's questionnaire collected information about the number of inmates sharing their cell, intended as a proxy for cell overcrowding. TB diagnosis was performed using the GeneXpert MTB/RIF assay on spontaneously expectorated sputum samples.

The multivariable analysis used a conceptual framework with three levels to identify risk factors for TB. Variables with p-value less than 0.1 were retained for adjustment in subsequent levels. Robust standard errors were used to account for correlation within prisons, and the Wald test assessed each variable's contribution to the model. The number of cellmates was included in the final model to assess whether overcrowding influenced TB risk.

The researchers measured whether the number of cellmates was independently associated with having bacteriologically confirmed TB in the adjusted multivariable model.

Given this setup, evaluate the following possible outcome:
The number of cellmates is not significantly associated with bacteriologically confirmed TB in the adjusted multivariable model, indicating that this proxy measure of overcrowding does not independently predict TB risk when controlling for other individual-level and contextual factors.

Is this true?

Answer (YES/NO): YES